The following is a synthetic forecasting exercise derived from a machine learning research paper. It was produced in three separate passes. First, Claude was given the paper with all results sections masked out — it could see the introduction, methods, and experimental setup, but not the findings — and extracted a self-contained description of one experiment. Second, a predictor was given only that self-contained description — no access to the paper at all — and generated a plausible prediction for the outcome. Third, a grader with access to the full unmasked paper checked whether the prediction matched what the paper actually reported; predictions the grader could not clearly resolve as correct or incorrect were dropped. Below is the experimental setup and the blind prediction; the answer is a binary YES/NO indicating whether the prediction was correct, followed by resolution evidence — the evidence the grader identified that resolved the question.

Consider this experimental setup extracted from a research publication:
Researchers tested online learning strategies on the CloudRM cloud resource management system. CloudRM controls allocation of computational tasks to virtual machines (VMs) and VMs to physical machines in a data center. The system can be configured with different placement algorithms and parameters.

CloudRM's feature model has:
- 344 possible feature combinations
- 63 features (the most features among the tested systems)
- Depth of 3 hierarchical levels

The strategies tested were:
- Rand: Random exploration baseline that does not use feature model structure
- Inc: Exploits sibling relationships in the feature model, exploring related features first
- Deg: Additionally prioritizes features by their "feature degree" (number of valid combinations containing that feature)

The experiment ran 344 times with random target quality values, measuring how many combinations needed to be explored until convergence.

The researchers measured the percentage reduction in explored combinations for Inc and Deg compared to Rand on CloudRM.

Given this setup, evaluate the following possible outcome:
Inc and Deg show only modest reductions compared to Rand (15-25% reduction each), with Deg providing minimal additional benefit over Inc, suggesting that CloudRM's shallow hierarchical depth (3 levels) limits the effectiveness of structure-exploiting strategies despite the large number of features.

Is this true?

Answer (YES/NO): NO